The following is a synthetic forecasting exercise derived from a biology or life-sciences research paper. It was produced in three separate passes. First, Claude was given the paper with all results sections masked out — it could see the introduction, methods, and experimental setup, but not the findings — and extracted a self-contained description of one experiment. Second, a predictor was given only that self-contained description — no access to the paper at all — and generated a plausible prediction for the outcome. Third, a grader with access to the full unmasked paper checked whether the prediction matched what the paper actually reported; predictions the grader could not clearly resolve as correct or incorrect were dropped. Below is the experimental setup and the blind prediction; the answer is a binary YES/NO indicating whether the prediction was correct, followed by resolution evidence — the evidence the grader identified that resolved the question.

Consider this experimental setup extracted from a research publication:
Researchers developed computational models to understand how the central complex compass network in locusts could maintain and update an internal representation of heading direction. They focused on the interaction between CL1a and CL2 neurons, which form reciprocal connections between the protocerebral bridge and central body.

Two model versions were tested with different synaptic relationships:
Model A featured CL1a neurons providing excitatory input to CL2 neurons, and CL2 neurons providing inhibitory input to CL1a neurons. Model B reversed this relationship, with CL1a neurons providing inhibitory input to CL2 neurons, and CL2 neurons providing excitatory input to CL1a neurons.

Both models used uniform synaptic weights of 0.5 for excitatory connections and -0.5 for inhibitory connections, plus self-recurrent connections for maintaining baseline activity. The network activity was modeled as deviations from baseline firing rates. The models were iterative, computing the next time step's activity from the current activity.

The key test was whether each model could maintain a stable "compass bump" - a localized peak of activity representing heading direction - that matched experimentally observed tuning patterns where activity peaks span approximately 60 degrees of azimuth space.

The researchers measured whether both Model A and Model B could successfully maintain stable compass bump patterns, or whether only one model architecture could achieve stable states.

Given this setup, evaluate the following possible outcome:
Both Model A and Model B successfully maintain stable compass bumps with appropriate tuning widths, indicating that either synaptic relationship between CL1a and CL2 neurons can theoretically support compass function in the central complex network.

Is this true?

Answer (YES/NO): YES